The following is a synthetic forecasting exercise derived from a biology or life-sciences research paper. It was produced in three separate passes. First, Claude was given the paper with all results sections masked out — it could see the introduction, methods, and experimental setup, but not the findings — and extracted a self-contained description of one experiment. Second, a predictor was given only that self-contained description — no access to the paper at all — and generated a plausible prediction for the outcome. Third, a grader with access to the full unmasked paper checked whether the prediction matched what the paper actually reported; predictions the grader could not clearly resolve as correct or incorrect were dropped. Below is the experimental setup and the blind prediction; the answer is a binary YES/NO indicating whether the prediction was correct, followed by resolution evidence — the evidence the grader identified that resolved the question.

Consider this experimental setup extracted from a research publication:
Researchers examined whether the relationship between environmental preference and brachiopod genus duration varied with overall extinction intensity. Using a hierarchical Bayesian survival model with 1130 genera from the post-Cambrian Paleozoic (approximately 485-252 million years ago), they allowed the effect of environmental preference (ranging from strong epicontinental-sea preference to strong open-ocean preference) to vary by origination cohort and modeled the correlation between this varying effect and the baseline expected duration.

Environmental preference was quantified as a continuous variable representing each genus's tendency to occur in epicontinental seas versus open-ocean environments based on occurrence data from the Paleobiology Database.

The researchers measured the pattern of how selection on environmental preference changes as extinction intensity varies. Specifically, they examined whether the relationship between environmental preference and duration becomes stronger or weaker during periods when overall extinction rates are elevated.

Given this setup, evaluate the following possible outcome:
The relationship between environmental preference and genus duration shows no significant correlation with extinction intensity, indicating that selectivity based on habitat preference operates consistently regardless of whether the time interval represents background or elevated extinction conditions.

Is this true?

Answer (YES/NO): NO